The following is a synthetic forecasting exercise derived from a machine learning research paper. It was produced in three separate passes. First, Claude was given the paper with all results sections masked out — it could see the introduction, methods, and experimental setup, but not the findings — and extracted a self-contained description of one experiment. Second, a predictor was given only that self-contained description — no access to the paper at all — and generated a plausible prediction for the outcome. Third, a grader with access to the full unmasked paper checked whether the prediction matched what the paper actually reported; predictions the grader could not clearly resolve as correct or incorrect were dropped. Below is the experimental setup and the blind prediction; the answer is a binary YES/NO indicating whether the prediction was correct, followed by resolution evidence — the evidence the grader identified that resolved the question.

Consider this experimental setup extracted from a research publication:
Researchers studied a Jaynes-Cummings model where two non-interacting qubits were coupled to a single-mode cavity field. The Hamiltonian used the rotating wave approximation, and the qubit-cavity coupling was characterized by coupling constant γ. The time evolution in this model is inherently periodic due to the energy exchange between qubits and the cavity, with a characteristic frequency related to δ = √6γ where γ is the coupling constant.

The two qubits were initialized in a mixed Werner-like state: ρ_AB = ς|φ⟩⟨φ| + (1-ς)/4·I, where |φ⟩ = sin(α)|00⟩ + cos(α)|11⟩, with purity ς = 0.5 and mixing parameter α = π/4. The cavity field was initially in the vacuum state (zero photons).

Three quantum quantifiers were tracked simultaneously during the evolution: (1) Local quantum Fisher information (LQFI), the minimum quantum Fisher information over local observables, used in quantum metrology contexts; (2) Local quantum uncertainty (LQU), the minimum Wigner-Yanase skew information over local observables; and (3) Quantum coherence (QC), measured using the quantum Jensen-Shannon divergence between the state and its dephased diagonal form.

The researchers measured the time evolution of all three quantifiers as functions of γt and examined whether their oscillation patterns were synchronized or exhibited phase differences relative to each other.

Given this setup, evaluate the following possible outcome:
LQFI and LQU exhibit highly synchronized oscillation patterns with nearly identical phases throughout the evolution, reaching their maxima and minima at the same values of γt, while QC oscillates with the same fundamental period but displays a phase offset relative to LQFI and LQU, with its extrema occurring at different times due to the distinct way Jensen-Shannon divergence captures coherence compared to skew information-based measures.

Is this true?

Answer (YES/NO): YES